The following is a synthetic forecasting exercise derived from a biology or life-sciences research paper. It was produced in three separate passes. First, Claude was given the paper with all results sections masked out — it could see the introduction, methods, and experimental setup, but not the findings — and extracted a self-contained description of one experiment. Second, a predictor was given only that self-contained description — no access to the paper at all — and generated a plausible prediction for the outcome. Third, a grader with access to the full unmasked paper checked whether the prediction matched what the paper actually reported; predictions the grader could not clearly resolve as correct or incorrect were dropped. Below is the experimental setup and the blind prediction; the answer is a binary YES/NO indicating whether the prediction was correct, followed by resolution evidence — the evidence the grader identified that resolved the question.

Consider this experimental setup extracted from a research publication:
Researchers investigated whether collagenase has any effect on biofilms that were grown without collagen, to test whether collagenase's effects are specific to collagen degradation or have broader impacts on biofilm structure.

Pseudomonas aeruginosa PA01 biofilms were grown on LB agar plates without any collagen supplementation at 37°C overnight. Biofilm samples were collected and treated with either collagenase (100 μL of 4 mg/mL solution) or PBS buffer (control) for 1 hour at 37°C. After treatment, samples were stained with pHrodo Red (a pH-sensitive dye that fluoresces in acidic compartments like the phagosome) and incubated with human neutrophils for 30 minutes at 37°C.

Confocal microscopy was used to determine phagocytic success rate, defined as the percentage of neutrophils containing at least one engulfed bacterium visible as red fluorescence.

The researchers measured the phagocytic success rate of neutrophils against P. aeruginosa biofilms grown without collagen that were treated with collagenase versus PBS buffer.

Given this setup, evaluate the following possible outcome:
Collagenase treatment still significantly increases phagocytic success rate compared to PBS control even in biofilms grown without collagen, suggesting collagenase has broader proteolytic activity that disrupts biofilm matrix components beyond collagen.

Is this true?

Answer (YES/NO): NO